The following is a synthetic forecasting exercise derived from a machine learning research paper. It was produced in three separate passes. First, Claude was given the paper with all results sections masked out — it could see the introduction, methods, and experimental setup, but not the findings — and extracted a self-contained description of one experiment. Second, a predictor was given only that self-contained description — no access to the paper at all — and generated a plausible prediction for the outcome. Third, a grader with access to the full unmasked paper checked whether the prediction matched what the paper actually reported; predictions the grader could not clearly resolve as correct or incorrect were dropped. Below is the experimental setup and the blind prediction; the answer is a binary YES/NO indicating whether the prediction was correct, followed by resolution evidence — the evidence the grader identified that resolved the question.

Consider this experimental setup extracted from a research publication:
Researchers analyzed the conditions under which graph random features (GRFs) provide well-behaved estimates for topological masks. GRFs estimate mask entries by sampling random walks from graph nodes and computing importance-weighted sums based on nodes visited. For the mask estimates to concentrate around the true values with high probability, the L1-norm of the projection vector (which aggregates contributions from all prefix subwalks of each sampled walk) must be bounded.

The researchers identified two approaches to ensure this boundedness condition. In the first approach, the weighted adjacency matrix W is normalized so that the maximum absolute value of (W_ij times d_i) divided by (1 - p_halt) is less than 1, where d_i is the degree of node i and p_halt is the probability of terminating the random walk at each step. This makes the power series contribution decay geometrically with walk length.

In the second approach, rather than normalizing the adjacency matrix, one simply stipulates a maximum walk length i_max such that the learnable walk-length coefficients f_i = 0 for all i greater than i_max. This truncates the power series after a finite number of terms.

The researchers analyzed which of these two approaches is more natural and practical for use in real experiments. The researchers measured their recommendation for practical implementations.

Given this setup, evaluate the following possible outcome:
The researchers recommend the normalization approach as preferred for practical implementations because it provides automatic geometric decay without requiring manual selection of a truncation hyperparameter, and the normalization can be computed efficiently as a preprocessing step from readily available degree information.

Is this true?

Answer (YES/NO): NO